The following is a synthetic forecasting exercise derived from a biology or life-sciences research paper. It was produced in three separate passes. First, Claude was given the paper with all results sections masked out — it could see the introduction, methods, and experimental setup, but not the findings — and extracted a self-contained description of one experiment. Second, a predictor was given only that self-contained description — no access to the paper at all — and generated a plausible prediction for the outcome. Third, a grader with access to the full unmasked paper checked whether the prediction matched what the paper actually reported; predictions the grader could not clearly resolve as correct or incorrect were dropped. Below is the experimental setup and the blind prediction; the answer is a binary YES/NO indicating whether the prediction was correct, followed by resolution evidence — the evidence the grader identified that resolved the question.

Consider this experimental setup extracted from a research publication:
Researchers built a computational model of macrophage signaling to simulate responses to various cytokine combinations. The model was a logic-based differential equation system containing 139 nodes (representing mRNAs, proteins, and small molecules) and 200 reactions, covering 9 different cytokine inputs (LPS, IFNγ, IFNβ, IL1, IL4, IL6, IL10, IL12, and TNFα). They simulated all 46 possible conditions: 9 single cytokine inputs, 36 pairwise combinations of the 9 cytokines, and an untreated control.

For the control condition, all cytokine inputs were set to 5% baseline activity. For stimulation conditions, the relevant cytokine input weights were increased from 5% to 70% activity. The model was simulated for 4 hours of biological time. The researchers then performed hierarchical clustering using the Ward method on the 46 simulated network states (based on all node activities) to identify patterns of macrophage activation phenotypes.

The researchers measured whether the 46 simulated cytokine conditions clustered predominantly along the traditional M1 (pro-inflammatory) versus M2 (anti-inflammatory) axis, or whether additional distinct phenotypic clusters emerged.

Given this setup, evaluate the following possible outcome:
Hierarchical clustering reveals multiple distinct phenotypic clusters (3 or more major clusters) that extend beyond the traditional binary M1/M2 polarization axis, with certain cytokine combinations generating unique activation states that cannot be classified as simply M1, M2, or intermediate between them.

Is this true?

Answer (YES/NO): YES